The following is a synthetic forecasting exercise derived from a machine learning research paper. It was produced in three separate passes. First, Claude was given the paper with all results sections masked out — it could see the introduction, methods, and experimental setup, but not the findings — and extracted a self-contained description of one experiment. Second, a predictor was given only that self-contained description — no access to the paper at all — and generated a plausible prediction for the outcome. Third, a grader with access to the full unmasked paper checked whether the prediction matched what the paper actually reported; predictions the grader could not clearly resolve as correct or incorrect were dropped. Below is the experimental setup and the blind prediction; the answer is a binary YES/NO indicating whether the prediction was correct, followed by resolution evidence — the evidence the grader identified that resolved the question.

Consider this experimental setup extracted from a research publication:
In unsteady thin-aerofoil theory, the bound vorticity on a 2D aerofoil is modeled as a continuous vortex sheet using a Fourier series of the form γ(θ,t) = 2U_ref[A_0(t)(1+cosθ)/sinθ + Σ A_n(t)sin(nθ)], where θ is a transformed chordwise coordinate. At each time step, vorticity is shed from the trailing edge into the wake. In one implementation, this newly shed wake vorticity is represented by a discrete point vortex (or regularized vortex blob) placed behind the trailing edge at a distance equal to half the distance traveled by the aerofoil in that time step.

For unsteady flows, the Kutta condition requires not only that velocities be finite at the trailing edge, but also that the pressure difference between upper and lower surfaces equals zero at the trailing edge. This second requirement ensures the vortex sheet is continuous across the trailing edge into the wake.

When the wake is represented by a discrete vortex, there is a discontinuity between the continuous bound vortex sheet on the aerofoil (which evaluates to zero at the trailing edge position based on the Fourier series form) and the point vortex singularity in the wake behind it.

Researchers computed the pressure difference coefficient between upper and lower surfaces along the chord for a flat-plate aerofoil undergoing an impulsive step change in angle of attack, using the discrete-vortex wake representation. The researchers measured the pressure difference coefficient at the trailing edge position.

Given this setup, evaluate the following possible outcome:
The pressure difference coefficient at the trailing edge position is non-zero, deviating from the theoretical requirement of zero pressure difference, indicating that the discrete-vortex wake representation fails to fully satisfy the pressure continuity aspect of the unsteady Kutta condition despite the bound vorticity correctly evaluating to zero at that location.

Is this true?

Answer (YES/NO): YES